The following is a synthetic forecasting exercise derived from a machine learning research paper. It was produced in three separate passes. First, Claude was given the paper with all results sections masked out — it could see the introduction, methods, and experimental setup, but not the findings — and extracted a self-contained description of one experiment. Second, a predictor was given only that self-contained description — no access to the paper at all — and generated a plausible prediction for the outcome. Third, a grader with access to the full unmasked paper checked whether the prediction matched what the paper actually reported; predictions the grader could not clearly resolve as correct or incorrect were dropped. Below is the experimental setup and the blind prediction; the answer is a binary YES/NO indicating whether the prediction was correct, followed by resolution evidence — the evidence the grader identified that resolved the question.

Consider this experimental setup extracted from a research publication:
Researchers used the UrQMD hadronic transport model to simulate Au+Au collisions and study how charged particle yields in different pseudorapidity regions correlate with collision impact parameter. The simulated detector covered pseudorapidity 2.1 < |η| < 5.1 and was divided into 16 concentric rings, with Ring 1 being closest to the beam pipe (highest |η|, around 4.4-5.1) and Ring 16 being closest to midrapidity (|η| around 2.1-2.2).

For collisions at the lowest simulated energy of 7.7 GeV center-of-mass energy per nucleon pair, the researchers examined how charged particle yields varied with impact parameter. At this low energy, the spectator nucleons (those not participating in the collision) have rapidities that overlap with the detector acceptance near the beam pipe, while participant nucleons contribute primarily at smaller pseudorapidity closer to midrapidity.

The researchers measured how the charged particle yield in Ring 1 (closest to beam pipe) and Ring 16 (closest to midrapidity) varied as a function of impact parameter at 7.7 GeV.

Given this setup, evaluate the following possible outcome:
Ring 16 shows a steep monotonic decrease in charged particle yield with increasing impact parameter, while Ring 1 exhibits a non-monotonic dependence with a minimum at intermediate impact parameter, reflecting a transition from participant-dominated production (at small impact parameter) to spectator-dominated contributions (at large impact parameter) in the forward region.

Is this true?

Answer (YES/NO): NO